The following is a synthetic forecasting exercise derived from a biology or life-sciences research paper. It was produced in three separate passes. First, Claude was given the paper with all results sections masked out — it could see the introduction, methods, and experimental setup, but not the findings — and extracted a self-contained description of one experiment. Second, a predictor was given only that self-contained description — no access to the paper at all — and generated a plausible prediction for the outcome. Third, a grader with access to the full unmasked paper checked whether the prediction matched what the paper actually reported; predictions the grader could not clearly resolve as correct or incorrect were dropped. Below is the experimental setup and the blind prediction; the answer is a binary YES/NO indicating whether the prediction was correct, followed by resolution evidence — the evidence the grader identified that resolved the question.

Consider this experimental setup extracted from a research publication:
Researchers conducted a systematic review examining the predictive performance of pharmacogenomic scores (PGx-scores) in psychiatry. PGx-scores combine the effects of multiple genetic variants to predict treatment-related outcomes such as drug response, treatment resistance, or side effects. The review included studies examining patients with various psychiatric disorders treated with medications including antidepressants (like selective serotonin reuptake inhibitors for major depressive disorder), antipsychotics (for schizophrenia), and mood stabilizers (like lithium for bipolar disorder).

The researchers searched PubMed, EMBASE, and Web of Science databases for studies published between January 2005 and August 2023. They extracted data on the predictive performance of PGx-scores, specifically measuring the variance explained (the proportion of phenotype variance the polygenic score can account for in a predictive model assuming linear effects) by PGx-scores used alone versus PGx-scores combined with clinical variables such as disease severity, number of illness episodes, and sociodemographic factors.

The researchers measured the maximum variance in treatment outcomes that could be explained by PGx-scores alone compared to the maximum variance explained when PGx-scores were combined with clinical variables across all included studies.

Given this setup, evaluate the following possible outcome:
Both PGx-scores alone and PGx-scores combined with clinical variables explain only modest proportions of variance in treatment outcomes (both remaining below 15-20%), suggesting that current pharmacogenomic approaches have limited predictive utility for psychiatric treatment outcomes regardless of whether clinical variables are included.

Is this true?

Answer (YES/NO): NO